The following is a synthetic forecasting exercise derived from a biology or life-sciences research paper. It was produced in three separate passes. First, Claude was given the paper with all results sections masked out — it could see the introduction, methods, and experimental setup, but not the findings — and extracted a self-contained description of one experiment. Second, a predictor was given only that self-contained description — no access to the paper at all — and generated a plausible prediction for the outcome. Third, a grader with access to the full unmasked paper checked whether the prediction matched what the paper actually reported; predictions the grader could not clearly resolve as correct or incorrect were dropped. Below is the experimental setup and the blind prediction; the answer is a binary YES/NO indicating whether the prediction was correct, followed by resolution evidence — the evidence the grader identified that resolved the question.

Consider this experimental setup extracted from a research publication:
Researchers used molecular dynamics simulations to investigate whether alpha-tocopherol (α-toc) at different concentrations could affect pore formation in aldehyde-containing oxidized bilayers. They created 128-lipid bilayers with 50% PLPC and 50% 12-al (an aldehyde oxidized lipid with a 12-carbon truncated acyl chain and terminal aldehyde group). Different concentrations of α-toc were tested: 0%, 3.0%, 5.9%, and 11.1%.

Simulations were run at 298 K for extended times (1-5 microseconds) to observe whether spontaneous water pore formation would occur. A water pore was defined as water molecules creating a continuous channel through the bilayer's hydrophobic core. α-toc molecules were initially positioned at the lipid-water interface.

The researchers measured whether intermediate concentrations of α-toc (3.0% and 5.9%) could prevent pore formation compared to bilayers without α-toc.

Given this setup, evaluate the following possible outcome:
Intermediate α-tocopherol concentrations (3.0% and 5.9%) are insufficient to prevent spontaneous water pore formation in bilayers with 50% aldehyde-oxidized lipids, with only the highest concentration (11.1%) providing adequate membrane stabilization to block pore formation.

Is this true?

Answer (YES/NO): YES